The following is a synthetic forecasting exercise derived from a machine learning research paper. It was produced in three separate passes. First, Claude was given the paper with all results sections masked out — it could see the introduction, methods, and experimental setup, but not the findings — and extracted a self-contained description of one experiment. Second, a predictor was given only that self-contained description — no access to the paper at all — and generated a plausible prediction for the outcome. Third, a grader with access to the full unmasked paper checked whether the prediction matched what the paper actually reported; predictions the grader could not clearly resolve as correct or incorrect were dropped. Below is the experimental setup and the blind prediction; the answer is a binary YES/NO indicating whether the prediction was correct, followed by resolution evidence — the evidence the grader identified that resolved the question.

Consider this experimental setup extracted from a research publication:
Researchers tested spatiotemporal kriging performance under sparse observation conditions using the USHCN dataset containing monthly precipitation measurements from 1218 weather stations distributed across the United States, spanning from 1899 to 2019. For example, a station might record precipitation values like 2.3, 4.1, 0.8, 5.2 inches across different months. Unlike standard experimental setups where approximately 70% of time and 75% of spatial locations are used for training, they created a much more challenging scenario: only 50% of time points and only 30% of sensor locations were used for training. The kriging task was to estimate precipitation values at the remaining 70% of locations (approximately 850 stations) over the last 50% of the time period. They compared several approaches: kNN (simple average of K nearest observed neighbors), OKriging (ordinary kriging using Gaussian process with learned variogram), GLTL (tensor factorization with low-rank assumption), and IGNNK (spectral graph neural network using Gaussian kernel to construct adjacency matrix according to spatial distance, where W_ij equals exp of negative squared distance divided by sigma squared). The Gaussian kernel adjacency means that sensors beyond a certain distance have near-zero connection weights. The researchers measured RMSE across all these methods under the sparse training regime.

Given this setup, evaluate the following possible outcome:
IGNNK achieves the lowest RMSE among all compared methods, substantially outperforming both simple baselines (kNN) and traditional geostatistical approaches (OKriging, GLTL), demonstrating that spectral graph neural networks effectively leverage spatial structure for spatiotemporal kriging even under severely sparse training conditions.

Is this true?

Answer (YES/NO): NO